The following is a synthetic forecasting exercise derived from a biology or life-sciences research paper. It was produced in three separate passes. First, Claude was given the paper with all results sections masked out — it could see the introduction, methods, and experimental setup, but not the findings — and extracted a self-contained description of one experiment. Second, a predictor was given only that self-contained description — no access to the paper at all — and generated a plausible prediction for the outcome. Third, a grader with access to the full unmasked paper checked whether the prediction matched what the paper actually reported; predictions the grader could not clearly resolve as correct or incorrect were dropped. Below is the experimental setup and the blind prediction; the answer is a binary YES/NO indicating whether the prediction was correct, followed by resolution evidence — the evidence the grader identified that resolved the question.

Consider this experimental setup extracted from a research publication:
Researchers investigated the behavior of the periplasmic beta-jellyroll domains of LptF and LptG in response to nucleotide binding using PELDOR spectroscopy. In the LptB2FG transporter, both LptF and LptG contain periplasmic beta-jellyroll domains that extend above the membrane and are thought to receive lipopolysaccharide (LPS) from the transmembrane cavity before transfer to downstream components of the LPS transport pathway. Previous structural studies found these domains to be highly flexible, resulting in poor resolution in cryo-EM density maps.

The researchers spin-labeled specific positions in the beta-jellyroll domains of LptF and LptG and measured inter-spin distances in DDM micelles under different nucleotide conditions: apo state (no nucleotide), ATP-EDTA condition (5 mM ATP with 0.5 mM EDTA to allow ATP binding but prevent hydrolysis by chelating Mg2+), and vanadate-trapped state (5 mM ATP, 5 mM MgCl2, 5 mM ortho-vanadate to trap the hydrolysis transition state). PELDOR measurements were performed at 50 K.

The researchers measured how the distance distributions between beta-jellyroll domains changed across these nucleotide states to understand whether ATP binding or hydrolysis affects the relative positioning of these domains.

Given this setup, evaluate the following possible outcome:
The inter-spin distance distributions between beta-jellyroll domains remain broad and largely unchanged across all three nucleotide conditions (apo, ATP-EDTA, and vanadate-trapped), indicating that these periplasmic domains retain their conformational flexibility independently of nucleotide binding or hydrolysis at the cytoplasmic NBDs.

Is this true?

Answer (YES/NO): YES